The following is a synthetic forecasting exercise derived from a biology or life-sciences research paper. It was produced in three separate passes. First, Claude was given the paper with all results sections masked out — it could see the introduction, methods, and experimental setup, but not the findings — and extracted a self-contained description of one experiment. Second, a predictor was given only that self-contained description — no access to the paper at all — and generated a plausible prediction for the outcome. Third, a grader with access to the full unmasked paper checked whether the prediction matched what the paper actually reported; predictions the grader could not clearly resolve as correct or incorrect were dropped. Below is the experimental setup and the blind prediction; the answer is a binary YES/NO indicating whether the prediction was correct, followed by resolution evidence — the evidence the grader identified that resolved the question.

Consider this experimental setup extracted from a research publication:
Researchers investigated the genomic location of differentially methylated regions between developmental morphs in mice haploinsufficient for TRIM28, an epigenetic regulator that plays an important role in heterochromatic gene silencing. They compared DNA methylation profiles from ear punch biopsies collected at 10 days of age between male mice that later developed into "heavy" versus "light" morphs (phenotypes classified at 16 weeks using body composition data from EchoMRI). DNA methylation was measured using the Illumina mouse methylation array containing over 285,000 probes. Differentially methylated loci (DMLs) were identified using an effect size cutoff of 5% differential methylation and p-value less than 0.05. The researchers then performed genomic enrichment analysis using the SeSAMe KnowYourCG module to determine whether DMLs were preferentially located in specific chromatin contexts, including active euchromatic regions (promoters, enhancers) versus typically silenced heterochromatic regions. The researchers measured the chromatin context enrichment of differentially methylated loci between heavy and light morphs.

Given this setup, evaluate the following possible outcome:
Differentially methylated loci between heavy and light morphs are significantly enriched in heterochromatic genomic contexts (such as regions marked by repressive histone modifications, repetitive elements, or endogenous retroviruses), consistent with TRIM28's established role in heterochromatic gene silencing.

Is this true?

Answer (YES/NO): YES